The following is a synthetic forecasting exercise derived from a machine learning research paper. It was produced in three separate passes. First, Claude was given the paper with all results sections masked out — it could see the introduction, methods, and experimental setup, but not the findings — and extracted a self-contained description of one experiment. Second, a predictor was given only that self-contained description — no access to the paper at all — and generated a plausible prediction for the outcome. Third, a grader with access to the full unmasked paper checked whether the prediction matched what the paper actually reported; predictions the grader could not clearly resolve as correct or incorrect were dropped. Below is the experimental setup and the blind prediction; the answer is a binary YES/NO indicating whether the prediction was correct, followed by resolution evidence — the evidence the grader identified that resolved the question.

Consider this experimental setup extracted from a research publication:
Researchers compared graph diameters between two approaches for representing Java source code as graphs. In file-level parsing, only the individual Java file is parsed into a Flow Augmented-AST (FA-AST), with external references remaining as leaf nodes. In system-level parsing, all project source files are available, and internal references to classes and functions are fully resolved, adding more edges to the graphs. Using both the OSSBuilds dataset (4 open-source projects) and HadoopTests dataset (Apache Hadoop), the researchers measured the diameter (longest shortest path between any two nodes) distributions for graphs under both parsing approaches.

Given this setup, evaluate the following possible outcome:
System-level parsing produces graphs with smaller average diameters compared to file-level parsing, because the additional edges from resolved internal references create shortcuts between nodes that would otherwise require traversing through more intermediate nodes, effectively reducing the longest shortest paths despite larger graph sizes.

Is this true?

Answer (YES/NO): YES